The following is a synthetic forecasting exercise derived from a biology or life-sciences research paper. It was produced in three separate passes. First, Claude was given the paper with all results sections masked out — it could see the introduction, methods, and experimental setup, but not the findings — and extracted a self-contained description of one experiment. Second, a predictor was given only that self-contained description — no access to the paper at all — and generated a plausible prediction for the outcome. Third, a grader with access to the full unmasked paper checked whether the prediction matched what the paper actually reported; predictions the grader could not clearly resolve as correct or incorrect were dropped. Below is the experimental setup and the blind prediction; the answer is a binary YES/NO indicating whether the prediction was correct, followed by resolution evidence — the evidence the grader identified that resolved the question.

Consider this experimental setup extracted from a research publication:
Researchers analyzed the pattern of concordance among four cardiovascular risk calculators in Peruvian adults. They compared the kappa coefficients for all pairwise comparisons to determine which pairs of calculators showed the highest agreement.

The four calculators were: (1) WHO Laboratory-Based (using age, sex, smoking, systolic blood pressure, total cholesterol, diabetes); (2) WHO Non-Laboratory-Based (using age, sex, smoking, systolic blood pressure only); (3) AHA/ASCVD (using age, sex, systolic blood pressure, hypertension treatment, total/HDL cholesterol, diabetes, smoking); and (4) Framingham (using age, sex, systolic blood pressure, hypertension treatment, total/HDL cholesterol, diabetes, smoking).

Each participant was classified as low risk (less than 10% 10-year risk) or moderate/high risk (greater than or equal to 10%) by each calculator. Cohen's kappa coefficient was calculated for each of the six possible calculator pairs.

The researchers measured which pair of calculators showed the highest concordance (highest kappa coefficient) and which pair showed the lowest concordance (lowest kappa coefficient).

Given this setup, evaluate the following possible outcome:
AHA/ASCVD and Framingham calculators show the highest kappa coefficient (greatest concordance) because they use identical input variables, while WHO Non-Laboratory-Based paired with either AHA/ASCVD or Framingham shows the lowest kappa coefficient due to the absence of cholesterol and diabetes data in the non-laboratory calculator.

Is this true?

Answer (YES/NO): NO